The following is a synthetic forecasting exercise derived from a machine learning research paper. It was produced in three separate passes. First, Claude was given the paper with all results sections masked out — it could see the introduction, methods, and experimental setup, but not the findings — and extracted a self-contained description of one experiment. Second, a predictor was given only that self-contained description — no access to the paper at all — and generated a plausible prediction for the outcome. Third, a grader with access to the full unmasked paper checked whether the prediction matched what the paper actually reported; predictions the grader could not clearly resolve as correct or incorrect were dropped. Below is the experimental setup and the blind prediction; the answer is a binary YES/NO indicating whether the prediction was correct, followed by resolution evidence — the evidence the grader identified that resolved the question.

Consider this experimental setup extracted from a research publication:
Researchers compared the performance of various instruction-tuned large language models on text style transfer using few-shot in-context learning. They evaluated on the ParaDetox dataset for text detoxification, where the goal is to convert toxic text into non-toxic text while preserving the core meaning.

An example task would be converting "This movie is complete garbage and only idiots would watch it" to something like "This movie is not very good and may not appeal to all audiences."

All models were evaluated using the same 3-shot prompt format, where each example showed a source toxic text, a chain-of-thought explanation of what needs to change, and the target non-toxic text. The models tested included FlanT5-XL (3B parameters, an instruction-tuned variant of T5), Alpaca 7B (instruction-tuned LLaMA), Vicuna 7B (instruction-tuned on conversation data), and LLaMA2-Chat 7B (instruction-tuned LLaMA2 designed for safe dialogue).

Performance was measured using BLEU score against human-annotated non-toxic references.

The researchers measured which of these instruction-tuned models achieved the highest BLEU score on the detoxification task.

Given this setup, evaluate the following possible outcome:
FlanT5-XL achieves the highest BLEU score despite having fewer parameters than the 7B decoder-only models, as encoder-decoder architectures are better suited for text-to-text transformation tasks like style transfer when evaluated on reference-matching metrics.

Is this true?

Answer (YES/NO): YES